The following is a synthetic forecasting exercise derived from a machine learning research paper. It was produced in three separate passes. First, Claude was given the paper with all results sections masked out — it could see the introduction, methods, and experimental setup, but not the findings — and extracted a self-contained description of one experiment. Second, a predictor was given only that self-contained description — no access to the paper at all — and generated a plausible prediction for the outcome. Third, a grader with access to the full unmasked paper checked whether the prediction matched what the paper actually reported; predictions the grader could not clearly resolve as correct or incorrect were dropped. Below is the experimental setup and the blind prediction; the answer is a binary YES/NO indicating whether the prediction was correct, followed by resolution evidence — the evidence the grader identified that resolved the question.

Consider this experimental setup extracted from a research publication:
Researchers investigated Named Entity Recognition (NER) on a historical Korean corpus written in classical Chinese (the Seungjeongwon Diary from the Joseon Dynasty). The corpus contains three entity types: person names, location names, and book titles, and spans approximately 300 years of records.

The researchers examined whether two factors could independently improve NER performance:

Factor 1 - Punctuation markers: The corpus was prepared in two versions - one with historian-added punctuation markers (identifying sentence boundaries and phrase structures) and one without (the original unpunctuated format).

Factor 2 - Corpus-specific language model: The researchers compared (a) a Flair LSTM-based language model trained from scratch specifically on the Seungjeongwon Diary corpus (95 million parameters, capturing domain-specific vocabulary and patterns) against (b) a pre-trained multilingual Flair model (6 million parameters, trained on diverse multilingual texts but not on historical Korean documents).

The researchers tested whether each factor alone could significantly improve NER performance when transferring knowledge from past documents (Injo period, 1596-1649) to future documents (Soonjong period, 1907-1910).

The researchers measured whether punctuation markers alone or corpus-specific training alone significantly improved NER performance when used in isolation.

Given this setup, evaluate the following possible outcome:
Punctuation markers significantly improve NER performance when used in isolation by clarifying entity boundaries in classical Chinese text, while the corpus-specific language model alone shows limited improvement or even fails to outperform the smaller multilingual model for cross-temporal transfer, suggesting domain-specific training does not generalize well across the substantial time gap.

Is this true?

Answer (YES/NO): NO